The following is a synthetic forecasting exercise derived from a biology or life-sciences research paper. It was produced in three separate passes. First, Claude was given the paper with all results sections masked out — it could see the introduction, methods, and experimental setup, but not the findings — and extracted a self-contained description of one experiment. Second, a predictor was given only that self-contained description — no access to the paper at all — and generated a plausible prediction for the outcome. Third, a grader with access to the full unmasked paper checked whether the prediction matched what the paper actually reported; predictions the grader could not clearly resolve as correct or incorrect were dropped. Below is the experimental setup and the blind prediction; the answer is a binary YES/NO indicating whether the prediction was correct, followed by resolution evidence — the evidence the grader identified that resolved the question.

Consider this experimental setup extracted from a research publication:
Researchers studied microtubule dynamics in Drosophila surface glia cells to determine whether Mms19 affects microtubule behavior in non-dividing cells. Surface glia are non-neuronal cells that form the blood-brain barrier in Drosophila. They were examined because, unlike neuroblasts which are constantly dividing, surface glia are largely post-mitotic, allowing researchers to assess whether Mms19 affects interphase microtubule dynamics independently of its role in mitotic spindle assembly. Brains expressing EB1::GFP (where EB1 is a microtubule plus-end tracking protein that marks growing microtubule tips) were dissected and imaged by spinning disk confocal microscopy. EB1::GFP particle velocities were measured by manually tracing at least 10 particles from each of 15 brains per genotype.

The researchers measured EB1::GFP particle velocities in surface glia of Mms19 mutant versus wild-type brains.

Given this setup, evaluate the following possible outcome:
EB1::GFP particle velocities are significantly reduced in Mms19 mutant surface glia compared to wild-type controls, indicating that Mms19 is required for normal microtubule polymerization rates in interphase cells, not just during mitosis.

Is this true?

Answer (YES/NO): YES